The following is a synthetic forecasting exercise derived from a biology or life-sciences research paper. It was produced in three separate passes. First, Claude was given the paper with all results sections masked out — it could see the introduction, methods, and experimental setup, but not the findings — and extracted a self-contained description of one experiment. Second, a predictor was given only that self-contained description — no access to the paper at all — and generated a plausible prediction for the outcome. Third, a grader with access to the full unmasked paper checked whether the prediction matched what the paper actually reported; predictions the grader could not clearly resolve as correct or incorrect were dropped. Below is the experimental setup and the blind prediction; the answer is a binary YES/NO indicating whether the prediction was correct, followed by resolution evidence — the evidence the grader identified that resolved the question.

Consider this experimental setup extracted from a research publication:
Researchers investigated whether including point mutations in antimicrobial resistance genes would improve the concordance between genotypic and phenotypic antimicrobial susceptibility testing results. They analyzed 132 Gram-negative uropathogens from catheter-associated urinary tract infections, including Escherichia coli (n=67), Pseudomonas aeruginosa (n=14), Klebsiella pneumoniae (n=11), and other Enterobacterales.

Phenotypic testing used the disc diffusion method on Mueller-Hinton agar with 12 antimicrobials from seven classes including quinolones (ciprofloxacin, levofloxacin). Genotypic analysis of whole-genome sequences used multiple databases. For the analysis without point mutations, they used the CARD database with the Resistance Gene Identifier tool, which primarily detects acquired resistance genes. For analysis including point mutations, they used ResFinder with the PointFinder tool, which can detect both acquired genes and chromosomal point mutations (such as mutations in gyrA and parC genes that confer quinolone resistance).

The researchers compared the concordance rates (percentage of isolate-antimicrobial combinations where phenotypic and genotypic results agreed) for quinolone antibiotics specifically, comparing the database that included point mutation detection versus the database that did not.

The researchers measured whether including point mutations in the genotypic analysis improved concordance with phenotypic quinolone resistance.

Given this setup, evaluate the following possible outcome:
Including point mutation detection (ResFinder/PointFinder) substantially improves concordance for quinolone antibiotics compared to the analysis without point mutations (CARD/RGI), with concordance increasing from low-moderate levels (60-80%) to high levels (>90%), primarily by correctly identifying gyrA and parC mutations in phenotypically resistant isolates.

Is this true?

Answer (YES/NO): NO